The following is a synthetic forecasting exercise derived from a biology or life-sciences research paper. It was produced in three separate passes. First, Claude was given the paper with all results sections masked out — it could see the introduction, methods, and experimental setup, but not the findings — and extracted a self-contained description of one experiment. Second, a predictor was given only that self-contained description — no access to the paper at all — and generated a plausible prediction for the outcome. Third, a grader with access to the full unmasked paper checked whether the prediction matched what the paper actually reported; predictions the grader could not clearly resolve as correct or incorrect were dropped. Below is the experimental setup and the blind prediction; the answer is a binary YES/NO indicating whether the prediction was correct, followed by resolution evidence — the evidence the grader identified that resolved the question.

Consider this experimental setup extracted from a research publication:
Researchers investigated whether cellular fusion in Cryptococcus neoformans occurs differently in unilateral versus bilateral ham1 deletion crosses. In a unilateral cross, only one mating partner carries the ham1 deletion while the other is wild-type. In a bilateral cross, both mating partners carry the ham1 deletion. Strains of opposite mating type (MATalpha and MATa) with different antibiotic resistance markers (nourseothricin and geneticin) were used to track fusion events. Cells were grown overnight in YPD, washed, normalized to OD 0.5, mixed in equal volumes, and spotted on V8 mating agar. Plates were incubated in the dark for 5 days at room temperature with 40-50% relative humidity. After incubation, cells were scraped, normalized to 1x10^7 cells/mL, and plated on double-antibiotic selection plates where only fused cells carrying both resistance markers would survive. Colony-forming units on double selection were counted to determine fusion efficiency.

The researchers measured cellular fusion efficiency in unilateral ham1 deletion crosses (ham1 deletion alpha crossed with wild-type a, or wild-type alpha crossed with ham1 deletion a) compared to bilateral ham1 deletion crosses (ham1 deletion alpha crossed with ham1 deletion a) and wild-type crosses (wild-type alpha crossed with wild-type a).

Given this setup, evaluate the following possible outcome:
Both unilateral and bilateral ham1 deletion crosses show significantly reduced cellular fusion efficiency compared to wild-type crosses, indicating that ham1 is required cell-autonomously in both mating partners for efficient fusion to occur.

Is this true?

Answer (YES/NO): NO